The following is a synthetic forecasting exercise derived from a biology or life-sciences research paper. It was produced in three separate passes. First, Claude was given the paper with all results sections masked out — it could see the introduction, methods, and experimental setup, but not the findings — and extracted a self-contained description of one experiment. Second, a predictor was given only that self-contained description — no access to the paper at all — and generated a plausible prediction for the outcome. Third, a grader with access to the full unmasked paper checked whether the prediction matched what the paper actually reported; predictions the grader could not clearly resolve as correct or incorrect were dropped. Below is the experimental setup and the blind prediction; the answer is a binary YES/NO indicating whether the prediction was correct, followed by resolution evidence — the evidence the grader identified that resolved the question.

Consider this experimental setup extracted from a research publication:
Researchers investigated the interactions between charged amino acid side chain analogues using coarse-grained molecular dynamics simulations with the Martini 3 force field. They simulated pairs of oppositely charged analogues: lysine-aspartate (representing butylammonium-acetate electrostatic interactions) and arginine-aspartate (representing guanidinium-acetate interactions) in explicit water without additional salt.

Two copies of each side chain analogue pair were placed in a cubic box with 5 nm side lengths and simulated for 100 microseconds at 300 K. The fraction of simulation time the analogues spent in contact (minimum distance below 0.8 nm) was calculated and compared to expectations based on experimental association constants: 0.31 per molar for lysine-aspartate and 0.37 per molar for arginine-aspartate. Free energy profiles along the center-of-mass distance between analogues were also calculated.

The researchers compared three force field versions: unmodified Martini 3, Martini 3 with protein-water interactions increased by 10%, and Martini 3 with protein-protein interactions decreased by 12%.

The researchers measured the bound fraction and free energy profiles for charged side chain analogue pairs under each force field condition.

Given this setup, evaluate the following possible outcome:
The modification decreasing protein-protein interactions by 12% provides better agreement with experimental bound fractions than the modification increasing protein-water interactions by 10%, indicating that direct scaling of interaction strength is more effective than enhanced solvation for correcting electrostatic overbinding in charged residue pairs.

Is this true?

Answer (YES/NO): NO